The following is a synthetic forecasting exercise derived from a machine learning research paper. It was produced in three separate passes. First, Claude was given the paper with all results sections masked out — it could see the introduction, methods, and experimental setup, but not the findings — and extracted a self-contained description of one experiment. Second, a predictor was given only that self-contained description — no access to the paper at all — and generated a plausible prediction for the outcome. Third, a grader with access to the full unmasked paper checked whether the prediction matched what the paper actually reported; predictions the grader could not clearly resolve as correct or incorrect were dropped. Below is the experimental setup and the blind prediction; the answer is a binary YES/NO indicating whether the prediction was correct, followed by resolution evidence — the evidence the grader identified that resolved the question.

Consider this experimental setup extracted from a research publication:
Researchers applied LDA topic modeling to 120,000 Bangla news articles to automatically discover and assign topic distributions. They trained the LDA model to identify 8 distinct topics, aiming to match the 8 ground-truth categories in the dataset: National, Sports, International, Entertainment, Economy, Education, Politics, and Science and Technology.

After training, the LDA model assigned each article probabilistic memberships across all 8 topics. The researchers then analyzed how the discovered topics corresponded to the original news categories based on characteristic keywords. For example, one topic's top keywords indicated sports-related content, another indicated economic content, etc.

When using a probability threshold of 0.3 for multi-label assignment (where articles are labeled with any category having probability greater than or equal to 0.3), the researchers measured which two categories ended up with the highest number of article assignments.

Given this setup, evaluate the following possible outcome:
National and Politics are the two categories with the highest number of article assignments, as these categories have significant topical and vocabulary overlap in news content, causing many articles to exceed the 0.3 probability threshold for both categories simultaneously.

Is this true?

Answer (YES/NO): NO